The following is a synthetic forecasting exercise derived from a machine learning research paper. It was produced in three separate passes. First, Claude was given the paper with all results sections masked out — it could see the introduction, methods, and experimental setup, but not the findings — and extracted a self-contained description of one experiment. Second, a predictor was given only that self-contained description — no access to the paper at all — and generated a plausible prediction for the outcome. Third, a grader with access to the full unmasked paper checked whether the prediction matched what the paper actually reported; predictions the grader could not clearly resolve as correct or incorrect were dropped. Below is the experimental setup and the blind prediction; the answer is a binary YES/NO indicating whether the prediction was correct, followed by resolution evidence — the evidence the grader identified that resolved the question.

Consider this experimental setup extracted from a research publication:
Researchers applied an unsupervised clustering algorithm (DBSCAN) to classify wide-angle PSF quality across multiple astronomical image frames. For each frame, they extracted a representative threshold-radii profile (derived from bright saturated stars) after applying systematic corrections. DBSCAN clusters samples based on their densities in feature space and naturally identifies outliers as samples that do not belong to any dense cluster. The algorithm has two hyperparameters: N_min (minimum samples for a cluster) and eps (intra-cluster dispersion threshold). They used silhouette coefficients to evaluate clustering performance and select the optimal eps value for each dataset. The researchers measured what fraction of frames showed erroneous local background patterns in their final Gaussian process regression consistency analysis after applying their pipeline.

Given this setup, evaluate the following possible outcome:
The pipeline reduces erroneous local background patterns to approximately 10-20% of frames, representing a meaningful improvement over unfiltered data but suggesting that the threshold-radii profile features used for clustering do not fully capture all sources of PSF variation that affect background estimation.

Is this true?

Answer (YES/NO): NO